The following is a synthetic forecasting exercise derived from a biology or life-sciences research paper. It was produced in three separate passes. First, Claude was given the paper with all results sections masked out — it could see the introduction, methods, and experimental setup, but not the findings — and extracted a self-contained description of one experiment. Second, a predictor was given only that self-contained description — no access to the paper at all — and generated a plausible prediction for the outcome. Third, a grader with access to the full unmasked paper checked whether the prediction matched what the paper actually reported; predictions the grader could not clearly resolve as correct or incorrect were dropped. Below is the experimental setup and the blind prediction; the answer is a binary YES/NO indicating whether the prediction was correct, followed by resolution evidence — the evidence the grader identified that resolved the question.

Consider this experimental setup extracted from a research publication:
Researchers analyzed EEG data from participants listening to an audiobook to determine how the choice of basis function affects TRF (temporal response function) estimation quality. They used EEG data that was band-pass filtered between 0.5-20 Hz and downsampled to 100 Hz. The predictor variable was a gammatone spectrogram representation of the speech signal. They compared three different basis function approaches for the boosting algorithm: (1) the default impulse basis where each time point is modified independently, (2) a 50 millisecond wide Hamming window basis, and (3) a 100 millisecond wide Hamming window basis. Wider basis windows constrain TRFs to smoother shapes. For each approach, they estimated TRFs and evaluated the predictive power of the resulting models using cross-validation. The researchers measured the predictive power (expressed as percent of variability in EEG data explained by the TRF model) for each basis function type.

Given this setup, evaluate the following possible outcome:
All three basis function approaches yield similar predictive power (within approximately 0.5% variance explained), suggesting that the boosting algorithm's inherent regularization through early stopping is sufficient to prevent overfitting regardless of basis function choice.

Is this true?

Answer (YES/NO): NO